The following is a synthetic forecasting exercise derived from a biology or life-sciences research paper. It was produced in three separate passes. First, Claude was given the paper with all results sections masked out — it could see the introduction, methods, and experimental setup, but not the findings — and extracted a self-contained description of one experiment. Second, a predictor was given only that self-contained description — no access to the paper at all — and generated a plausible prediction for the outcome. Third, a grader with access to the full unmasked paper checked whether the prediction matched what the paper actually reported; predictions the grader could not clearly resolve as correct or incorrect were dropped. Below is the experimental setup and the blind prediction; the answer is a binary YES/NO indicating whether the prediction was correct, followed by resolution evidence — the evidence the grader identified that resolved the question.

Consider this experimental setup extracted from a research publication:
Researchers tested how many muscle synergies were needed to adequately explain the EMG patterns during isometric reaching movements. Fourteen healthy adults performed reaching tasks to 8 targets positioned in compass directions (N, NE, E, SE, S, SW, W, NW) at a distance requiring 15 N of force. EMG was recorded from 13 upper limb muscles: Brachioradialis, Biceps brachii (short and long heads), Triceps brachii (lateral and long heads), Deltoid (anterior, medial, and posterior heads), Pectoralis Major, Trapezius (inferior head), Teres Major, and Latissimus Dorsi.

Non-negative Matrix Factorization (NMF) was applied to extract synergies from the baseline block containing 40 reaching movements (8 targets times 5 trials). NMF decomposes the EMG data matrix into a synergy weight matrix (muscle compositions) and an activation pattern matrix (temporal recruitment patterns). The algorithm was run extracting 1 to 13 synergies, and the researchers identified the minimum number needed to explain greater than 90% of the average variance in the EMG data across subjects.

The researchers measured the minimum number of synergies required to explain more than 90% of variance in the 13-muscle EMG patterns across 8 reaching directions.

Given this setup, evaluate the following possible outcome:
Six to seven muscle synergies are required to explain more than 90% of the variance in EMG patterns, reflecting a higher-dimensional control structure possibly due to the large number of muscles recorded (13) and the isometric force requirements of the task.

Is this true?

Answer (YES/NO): NO